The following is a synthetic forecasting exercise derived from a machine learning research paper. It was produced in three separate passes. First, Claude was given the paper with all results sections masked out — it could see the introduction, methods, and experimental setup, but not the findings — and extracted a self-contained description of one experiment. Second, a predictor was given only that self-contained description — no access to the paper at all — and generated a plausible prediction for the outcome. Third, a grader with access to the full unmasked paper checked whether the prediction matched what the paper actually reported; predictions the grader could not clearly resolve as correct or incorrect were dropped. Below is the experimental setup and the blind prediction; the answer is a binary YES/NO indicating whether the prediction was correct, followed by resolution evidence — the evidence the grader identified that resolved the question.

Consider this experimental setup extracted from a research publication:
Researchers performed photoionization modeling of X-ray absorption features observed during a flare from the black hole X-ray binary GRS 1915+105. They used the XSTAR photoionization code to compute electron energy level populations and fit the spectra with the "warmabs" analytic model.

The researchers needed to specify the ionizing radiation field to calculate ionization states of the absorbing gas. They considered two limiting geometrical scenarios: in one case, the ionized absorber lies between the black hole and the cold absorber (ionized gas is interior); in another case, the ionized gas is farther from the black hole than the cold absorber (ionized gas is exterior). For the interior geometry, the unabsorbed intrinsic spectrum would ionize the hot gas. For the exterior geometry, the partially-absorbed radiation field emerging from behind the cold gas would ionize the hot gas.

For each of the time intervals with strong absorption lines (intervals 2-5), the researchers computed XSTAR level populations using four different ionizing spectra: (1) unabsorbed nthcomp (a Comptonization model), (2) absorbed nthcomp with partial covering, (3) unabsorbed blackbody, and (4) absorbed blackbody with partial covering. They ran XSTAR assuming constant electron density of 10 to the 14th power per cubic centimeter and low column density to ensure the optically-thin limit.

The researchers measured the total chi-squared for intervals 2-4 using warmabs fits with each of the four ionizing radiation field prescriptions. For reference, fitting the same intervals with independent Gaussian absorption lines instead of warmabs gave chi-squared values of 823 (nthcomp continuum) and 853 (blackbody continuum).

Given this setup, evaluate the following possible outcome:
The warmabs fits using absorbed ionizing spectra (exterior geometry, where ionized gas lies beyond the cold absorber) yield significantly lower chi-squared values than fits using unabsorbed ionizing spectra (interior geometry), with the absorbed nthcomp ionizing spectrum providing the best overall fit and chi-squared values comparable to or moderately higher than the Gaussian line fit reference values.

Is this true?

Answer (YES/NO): NO